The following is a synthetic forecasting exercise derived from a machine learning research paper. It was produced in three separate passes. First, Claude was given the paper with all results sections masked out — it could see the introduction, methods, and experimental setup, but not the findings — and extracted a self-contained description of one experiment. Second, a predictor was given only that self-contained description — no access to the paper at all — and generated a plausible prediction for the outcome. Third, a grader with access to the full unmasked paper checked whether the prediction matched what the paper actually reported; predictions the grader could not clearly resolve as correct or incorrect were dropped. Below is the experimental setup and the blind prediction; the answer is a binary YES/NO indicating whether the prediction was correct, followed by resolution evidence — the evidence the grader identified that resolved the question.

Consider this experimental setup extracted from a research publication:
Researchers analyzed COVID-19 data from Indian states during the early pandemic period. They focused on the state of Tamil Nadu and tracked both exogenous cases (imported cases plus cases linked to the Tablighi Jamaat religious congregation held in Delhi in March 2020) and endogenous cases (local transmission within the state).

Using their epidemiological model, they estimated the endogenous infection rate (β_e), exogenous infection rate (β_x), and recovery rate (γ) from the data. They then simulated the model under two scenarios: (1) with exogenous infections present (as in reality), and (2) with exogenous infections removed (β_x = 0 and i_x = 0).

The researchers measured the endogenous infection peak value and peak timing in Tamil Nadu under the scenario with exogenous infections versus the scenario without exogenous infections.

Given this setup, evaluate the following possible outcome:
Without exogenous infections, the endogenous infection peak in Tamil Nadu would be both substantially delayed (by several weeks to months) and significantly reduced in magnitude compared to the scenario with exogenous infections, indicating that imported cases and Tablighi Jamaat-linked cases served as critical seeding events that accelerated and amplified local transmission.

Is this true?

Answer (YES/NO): NO